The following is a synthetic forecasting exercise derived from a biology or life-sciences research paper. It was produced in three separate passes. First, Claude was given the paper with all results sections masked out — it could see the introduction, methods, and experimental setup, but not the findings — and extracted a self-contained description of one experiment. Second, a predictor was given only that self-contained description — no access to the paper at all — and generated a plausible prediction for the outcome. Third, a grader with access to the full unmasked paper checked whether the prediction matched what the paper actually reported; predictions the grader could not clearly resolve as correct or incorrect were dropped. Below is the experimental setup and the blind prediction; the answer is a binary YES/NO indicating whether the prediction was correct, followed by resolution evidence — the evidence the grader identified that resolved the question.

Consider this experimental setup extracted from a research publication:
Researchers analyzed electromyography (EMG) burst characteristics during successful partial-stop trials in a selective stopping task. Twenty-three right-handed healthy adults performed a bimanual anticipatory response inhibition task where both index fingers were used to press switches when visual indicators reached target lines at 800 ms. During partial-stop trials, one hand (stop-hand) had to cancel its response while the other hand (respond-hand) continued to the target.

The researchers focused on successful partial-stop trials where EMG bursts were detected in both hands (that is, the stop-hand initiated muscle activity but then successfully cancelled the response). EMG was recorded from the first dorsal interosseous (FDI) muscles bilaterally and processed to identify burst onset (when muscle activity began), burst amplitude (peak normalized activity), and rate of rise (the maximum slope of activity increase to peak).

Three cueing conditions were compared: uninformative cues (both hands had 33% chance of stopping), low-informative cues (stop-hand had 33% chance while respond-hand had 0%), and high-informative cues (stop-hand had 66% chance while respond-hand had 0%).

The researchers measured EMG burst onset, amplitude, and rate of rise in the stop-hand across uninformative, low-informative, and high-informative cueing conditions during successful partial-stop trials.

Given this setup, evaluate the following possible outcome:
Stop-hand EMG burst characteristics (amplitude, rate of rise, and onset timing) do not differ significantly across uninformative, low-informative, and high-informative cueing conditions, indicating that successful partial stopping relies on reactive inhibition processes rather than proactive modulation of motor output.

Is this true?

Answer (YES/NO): NO